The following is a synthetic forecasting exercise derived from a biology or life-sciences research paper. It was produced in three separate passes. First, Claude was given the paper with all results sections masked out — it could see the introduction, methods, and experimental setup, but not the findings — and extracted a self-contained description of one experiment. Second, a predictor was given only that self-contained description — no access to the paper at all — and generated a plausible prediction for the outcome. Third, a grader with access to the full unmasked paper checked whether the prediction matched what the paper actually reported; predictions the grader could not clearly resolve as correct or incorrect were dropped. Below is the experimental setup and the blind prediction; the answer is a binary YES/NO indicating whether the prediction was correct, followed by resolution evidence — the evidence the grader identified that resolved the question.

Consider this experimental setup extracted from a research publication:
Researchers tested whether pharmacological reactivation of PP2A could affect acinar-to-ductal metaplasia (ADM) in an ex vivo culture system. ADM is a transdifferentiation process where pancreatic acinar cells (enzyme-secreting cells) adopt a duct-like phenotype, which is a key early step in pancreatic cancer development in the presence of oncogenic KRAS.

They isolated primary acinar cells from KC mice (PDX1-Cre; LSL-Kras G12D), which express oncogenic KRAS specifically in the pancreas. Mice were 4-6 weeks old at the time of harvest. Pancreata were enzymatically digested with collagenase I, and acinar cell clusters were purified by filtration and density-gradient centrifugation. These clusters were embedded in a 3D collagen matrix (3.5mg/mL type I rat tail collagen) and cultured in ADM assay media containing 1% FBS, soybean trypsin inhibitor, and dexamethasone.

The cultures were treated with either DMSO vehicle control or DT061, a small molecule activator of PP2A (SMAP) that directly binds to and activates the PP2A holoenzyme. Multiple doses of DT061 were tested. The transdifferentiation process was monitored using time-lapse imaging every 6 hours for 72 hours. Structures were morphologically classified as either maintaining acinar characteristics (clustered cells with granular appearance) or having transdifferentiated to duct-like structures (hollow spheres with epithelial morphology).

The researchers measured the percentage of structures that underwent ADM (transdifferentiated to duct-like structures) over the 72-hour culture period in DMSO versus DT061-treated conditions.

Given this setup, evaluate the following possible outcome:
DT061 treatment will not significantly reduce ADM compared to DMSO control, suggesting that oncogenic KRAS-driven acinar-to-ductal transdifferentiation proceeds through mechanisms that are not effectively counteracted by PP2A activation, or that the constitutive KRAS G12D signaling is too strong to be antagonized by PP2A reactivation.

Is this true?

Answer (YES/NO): NO